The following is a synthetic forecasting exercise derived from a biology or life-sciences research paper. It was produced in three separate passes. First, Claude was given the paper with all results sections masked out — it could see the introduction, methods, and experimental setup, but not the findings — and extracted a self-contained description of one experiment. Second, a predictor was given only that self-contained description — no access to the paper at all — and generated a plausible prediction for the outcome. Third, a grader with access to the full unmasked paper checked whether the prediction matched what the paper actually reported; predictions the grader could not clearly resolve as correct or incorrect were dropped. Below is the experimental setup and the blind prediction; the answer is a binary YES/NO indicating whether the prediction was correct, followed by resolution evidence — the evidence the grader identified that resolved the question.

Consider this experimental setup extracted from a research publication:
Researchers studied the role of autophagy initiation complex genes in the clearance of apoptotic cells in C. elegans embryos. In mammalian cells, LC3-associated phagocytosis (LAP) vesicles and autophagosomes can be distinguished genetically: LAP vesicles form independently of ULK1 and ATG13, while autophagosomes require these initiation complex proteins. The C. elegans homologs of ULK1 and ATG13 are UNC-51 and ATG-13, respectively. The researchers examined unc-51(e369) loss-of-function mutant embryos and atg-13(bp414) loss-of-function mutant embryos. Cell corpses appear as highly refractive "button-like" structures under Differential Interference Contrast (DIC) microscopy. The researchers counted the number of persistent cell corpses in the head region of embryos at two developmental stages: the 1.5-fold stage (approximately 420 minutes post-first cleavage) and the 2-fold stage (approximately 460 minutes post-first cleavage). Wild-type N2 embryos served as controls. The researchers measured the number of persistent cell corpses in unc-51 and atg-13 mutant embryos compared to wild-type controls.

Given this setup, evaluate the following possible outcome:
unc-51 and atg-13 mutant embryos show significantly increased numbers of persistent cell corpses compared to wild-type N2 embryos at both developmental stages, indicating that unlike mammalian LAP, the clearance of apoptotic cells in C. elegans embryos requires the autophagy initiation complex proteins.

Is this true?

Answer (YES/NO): YES